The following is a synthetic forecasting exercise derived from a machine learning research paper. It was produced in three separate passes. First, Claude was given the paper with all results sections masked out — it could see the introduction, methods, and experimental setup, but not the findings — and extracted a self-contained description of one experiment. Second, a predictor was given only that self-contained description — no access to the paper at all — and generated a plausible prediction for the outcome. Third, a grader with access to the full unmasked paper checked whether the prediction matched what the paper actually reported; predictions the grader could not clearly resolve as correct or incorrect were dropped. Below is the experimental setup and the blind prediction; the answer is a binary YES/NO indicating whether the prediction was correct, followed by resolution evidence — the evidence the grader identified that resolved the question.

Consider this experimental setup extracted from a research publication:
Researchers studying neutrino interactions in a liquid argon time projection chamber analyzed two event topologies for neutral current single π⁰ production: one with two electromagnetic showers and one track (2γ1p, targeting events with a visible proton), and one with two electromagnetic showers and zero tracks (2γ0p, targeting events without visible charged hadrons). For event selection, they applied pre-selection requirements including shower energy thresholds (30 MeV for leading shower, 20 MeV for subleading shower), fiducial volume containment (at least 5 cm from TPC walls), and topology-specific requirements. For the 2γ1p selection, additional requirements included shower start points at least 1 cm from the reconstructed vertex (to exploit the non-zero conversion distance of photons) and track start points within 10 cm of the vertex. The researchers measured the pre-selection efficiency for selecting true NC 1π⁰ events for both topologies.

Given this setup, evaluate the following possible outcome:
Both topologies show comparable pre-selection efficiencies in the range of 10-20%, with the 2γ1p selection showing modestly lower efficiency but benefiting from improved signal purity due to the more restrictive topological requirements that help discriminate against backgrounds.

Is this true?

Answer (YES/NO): NO